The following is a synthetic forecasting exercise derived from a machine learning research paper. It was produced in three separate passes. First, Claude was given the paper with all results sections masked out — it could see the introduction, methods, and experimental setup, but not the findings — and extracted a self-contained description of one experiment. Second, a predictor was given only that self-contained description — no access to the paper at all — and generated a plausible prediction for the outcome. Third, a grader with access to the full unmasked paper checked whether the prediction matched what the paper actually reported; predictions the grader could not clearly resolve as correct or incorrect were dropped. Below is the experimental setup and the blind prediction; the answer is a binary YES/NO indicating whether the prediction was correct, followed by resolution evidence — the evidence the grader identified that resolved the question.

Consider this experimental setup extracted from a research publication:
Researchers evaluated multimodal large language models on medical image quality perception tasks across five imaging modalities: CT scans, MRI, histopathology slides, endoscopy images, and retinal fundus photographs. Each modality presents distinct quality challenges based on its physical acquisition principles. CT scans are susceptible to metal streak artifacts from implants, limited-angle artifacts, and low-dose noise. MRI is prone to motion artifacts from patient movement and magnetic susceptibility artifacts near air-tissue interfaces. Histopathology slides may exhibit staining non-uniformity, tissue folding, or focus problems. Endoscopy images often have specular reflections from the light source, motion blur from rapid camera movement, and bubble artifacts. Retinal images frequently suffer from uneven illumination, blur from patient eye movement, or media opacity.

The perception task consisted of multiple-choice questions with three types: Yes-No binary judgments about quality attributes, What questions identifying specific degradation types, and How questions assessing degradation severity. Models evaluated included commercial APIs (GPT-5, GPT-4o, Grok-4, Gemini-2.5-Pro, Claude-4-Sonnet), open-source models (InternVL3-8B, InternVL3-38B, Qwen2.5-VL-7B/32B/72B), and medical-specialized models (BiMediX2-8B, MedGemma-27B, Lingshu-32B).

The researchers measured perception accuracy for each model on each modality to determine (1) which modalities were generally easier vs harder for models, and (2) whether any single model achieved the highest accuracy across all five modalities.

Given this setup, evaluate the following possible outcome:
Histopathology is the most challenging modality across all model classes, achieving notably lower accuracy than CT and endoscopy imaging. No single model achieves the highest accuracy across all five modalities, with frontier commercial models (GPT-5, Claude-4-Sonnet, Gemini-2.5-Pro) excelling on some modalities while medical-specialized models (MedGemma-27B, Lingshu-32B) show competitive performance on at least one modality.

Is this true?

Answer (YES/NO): NO